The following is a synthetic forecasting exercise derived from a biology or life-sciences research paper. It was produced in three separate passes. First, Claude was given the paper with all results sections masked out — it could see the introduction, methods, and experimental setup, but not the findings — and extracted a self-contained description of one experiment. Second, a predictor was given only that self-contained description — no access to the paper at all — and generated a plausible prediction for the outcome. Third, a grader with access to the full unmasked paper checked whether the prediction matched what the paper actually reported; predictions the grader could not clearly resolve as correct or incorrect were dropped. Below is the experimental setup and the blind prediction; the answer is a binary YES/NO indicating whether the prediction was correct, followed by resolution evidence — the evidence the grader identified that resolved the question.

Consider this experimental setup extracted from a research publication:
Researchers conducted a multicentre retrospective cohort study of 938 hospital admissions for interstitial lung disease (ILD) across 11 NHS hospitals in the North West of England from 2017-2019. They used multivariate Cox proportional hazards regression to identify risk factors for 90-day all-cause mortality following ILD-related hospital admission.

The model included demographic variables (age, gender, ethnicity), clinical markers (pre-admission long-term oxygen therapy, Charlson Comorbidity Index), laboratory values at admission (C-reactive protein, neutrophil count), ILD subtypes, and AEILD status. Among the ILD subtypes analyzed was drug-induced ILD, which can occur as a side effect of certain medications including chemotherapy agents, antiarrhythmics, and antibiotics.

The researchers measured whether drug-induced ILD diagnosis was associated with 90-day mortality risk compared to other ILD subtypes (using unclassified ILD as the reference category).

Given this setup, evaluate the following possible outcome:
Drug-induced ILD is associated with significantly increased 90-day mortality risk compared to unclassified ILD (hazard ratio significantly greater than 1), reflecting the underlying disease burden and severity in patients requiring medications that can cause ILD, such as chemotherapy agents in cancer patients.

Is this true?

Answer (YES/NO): NO